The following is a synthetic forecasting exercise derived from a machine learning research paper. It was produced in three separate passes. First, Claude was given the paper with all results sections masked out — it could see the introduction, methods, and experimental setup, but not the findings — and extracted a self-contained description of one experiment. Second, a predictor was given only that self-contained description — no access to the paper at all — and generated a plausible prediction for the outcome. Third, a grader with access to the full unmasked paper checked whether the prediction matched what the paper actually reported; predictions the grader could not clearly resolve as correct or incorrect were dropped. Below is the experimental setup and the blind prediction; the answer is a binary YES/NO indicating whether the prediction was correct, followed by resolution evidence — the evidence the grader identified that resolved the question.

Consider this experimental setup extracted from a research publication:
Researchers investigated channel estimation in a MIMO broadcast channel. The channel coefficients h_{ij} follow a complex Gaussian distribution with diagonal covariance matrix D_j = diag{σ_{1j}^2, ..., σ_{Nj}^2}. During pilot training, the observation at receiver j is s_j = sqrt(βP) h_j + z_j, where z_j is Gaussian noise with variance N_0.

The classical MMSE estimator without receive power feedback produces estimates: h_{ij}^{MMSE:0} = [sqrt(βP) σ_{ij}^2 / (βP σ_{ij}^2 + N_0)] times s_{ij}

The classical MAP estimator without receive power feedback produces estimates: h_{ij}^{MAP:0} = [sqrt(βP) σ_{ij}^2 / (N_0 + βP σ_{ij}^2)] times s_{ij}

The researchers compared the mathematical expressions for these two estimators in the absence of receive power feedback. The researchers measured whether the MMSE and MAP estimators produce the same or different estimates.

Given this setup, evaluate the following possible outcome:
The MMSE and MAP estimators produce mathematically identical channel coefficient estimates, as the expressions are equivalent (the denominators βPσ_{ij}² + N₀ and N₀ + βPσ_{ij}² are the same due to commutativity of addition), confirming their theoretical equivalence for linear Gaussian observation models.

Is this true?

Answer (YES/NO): YES